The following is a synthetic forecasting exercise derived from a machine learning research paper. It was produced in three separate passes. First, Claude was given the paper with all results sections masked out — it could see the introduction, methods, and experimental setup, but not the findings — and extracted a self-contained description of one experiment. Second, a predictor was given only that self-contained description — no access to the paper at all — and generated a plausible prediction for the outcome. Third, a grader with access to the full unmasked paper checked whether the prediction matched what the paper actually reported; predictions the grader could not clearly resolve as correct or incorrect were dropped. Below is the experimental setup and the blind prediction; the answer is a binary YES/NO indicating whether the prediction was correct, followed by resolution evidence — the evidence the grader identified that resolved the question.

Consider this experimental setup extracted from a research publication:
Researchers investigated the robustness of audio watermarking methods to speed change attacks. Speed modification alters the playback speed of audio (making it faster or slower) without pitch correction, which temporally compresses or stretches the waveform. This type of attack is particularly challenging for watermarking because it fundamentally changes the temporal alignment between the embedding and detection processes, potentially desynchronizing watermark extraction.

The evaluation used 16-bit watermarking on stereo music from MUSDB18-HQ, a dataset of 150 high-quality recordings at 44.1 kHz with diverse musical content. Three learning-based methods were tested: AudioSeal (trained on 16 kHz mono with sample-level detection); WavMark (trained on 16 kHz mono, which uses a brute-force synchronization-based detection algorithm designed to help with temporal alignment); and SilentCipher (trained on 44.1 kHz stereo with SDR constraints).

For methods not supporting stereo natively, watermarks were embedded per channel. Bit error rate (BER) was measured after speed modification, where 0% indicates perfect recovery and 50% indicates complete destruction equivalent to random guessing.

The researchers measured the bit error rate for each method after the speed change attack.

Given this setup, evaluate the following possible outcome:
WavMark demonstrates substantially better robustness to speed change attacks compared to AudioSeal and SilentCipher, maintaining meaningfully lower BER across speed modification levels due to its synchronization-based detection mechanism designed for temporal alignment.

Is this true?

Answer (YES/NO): NO